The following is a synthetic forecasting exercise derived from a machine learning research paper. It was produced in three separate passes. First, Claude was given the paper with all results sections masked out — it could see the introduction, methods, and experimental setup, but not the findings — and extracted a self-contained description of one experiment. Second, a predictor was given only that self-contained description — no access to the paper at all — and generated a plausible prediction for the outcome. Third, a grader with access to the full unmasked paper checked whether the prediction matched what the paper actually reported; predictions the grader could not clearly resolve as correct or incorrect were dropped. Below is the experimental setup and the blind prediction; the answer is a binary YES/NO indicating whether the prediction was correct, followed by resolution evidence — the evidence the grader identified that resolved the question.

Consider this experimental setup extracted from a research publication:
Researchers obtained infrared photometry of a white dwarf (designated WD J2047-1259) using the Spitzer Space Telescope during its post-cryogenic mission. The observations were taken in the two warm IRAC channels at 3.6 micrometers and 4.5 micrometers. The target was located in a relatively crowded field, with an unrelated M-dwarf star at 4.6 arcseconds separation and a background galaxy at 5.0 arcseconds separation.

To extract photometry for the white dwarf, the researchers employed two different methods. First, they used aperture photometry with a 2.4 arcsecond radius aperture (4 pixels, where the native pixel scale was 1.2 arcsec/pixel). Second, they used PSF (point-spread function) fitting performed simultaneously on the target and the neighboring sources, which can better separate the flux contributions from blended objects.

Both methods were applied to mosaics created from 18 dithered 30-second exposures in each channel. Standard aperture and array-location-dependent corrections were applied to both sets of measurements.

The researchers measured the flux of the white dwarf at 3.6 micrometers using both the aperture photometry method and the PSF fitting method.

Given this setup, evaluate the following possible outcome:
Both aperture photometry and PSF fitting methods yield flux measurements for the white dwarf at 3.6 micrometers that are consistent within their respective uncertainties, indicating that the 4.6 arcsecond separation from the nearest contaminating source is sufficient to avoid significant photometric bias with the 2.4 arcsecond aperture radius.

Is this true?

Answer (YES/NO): NO